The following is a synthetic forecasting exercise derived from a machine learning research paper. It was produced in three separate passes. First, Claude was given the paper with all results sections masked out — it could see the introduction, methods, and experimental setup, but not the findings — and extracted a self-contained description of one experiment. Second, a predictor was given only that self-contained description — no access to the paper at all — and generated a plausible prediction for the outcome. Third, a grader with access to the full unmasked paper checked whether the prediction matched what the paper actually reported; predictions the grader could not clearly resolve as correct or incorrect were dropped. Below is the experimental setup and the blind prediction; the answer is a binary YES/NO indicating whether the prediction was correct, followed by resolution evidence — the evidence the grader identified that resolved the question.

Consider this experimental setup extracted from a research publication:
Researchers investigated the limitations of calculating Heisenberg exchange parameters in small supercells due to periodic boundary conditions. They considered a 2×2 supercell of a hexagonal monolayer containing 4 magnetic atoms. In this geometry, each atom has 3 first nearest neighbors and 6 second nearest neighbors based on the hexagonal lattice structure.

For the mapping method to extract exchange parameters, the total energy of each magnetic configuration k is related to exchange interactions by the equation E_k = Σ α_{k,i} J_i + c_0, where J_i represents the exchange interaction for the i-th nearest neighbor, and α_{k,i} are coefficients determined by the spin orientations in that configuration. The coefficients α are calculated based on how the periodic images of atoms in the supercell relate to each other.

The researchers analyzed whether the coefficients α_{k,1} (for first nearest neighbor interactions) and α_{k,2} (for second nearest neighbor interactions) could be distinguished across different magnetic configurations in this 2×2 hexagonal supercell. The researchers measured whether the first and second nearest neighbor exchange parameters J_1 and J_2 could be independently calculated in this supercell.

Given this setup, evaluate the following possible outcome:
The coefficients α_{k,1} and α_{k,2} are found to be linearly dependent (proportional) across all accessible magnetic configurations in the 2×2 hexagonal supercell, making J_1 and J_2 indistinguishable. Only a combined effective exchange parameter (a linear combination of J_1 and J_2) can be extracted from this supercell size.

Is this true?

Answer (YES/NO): YES